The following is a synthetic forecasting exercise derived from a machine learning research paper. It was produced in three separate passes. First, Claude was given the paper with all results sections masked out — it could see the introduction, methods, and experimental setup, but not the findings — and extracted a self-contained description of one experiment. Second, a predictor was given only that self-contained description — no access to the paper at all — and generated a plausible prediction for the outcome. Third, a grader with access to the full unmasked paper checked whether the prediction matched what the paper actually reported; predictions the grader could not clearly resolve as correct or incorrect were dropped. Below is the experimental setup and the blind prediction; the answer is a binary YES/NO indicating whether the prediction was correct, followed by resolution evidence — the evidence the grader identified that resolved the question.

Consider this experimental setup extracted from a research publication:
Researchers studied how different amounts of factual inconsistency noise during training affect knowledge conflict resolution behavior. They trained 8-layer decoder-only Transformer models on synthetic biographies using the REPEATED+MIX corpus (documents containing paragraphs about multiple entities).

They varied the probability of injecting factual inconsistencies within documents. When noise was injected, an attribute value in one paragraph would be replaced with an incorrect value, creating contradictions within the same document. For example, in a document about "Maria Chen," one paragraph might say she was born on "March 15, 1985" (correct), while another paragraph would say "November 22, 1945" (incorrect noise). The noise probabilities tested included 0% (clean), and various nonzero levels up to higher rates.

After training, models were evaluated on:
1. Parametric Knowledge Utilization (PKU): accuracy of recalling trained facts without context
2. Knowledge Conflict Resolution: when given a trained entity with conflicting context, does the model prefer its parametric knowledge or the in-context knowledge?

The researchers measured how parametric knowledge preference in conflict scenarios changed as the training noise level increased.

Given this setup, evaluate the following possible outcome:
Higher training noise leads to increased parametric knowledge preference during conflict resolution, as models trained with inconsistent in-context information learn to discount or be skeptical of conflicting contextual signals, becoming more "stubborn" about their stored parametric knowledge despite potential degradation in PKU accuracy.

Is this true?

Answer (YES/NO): YES